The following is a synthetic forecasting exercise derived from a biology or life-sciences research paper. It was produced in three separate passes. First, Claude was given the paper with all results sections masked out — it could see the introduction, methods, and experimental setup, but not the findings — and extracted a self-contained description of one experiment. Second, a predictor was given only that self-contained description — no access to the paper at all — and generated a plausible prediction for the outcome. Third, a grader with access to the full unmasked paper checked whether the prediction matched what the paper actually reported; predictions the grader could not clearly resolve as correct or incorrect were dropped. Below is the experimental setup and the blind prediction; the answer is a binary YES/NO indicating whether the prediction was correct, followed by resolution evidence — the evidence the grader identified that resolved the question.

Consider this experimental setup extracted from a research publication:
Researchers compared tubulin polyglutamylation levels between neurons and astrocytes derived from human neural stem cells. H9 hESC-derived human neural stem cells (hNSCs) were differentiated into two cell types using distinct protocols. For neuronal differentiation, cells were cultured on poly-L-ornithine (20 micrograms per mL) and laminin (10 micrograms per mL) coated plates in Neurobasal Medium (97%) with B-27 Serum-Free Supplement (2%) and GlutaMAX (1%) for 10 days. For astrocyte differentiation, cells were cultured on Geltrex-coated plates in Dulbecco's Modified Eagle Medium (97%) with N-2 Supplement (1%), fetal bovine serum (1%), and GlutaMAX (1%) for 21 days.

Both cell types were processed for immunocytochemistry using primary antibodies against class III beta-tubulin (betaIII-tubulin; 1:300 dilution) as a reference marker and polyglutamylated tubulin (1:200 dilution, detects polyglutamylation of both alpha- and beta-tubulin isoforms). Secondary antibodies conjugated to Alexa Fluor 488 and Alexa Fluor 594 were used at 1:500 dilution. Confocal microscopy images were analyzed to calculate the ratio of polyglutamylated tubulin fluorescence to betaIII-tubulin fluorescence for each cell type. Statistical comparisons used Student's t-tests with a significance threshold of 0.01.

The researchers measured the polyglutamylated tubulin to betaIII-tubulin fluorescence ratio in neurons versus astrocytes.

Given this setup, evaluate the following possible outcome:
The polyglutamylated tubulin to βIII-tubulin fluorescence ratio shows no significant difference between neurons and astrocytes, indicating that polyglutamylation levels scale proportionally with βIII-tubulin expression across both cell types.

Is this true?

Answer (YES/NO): YES